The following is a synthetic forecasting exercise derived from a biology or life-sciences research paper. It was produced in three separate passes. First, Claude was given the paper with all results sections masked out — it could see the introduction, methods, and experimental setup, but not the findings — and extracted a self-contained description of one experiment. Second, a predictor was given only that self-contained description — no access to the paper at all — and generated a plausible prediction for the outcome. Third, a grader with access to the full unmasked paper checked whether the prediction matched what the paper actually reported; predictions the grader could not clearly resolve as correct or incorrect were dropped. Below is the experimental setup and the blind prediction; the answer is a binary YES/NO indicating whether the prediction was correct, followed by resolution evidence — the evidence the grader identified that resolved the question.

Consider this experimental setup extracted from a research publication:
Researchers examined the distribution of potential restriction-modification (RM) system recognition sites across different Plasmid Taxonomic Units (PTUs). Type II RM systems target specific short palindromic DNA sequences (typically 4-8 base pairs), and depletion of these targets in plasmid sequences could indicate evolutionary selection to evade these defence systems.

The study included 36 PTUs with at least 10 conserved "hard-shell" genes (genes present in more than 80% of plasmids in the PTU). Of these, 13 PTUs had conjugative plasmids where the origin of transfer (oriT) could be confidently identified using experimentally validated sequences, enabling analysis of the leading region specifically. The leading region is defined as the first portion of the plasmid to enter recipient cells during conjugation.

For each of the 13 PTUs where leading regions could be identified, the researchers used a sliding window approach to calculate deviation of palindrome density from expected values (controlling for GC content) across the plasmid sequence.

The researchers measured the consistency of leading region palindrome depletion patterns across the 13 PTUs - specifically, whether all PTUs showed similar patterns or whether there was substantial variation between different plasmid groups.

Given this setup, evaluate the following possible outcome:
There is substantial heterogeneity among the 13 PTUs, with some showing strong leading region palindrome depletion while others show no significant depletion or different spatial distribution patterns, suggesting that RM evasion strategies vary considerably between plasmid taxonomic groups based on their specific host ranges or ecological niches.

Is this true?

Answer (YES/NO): YES